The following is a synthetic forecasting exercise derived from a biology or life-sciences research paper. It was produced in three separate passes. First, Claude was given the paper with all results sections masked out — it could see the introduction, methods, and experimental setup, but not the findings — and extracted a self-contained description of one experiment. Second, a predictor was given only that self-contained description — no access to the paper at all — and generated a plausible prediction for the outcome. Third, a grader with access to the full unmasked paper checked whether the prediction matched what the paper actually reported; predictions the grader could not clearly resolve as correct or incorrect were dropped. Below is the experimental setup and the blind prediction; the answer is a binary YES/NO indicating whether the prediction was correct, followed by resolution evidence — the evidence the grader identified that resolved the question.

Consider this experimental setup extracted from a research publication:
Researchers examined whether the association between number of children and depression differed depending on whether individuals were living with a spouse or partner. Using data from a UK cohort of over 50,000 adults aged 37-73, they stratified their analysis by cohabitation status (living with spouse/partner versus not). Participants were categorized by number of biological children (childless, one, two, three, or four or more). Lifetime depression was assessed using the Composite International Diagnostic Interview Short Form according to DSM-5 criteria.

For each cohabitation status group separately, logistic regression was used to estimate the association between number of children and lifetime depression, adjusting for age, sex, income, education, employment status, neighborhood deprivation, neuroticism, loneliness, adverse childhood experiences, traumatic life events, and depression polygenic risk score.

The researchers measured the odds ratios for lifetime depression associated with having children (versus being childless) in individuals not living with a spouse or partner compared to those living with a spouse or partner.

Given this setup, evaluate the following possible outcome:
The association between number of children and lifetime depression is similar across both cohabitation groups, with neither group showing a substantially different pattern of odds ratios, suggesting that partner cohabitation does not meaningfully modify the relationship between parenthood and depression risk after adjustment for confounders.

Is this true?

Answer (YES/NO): NO